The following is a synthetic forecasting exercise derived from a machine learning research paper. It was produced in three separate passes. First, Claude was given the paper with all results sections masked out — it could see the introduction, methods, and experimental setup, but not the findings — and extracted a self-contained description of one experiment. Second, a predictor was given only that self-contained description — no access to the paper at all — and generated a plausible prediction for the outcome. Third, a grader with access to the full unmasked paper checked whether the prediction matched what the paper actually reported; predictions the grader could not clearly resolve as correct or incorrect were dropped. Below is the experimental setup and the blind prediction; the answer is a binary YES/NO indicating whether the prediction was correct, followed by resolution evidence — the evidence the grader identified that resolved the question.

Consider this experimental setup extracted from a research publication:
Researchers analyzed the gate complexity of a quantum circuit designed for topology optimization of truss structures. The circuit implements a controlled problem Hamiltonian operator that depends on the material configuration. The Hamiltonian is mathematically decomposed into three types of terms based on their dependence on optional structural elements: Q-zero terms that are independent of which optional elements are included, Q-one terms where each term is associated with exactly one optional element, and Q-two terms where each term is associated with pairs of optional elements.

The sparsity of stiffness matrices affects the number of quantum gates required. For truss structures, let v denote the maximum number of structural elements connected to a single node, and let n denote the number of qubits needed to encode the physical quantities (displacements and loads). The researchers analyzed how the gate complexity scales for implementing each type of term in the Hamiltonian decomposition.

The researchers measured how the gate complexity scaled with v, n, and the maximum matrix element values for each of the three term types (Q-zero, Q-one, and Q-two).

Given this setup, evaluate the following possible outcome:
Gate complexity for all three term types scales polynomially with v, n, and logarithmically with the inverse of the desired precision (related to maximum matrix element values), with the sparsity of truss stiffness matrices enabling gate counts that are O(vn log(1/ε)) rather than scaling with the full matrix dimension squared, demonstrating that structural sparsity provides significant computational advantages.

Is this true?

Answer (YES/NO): NO